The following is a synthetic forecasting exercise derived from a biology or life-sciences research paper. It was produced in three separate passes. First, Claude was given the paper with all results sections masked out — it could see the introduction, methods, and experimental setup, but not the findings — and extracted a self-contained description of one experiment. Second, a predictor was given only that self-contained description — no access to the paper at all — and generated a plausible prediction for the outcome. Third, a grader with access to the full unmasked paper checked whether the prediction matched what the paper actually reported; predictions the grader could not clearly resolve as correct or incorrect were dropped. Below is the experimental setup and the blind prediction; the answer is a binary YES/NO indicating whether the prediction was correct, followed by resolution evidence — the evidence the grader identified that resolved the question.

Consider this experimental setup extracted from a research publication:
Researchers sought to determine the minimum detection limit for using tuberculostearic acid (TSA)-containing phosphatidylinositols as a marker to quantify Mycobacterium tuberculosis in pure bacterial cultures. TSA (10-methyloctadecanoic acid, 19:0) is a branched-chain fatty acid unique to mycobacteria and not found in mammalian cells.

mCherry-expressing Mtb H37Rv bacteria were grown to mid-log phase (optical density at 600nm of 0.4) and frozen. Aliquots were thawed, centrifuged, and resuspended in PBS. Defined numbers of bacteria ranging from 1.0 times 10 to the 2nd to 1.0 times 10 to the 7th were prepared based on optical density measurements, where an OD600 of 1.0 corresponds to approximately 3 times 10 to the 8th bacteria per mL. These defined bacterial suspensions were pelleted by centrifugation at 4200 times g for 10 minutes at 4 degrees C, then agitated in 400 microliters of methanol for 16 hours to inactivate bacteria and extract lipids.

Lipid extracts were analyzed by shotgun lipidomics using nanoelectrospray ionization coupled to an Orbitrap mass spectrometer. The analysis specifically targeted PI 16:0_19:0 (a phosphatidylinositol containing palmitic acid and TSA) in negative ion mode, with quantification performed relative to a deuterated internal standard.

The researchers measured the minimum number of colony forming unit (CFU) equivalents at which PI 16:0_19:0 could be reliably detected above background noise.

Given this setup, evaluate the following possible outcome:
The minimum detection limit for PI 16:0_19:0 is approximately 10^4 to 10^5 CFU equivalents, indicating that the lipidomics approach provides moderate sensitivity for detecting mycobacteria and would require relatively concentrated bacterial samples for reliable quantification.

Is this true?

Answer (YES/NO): NO